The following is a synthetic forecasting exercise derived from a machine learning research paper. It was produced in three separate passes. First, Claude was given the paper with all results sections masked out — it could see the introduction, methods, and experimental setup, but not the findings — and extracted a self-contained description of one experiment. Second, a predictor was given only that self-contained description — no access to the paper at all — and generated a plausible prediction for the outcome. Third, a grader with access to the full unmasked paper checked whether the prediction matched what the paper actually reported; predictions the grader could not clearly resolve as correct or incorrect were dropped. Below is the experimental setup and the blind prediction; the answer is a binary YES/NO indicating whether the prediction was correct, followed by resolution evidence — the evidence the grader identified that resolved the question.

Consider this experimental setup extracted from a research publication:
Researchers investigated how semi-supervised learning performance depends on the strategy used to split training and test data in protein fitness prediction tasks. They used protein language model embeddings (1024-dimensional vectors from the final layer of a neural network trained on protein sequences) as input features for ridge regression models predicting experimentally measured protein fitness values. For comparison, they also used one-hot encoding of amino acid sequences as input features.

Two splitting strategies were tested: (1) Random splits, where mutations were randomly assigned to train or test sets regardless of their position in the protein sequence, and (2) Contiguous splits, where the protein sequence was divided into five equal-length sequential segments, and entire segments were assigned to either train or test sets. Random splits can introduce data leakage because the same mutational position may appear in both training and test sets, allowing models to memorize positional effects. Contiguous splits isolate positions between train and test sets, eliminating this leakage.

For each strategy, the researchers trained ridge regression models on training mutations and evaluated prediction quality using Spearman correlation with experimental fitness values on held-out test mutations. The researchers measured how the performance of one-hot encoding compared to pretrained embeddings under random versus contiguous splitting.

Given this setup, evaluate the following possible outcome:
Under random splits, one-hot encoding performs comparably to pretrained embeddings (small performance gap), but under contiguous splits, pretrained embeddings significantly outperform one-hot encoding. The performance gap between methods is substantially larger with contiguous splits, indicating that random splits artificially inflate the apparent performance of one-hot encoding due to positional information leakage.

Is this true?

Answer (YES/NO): NO